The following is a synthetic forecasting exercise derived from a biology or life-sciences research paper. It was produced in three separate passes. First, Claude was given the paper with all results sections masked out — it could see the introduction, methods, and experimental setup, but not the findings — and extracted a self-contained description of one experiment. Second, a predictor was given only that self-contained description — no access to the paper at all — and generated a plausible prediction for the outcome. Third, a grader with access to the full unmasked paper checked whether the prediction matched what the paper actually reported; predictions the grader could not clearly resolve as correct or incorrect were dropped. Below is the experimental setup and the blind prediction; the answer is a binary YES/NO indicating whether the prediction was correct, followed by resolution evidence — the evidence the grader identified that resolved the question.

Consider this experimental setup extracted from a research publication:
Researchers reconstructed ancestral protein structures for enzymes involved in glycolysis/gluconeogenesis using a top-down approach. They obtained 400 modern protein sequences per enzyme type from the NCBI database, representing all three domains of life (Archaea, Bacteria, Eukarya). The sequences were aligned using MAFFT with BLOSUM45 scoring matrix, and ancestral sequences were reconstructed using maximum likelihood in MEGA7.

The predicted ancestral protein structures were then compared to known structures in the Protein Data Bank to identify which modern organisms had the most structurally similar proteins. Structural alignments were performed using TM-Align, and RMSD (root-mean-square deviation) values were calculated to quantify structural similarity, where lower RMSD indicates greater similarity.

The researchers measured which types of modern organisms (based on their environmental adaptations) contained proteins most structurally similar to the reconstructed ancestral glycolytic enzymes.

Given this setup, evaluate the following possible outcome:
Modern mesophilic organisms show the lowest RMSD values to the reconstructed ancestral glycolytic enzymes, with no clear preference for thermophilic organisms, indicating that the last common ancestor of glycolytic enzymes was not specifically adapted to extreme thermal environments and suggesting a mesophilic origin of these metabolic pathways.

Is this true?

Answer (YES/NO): NO